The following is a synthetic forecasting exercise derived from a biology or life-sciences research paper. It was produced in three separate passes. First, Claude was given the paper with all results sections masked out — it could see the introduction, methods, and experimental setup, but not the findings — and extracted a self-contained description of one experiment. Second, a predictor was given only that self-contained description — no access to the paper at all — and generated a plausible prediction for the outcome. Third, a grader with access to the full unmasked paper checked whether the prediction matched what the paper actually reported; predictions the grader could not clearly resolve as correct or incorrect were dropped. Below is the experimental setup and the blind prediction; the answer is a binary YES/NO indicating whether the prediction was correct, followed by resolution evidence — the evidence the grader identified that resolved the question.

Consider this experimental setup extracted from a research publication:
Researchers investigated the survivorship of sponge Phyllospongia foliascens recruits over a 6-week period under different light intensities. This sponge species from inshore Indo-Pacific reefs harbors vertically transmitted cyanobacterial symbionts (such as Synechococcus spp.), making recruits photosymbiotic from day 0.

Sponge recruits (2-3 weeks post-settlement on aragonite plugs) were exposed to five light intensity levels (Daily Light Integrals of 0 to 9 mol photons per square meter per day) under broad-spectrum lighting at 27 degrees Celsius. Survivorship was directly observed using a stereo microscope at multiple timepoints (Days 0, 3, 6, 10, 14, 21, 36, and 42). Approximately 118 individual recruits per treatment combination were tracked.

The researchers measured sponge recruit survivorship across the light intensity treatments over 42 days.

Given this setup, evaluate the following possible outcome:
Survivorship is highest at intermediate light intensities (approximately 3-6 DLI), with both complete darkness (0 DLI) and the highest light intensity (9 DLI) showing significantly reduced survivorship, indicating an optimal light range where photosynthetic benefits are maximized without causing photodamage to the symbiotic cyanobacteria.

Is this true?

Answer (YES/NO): NO